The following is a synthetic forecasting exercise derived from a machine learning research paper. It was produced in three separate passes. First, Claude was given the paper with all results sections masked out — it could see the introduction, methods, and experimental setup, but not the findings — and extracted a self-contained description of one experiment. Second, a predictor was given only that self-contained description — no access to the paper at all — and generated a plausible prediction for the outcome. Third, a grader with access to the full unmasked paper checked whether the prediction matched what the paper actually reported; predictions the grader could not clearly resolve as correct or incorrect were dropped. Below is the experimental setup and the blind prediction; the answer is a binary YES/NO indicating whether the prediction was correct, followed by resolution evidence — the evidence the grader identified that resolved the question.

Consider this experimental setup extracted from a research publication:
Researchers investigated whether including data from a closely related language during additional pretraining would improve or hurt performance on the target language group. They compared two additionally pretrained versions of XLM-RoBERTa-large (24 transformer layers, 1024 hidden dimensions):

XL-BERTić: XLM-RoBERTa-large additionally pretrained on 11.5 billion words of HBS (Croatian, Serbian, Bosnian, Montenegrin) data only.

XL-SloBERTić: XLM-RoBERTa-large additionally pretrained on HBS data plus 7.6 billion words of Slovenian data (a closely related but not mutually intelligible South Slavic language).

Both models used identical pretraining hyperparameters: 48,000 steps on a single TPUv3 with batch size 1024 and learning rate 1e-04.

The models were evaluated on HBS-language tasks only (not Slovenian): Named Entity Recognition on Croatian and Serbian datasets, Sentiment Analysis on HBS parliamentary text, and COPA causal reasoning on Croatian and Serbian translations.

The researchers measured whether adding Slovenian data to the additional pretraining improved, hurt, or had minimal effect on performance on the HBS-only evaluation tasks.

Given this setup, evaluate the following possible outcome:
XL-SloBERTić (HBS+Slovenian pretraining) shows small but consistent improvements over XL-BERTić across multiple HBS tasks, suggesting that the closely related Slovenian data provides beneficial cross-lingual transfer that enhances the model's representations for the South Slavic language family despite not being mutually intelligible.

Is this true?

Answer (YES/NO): NO